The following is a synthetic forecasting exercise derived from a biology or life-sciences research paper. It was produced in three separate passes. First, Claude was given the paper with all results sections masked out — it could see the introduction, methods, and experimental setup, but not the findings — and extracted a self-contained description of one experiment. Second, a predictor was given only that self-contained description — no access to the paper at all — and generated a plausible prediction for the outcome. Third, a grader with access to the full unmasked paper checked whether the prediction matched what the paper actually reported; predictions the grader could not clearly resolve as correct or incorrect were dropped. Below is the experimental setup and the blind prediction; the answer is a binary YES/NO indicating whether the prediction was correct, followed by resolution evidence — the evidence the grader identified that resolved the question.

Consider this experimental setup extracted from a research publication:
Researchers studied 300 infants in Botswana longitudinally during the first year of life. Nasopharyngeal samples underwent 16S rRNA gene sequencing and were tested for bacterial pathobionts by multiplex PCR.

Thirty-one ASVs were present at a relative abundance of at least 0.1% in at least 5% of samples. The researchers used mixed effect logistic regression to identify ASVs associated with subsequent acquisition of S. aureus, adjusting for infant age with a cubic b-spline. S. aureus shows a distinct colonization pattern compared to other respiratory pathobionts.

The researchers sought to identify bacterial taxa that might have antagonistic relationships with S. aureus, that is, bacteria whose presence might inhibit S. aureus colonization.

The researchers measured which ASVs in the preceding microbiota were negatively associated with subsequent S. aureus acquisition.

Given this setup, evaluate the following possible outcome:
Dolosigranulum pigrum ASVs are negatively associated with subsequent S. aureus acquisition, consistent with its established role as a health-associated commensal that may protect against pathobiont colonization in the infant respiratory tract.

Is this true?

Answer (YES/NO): YES